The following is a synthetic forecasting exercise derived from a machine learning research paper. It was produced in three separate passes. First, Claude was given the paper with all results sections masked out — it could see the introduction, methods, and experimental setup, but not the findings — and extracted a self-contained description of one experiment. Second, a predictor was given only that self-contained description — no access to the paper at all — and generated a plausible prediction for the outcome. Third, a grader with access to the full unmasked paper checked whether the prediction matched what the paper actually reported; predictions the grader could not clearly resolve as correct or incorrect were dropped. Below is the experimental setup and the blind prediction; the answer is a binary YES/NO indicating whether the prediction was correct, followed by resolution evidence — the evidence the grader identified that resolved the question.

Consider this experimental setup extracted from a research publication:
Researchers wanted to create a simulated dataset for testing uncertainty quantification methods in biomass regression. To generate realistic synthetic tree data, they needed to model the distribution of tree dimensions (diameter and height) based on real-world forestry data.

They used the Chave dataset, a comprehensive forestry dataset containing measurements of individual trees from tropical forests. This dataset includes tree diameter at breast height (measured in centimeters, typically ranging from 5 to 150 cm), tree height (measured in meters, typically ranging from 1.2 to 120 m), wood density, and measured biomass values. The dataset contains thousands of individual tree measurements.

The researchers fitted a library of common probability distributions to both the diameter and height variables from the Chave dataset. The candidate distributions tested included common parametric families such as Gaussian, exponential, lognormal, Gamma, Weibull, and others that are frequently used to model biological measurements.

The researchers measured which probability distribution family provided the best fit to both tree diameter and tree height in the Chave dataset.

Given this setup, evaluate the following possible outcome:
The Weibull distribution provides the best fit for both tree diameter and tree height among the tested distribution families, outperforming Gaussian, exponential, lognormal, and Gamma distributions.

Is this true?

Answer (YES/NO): NO